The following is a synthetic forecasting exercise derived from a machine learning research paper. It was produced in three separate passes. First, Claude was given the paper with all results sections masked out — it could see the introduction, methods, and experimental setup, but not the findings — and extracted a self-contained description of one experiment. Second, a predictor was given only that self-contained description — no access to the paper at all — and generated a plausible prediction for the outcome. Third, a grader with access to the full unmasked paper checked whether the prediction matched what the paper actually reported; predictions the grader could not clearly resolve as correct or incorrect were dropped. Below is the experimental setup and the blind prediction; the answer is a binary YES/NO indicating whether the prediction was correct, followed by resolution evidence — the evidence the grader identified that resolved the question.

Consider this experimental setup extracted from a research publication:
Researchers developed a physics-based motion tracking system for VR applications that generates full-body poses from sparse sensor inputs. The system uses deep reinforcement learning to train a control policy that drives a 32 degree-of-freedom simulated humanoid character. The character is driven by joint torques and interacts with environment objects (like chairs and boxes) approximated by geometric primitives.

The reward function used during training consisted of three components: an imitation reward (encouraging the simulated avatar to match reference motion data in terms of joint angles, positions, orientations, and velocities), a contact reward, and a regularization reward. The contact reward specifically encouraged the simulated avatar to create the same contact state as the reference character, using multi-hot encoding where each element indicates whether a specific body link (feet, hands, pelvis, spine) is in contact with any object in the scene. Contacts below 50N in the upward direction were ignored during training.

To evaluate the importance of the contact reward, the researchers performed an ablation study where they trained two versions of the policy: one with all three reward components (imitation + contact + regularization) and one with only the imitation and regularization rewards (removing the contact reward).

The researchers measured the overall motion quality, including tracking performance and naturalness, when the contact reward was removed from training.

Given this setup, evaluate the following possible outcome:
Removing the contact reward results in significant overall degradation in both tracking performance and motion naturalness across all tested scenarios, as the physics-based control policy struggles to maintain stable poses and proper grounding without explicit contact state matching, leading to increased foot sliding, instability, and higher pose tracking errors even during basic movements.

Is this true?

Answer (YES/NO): NO